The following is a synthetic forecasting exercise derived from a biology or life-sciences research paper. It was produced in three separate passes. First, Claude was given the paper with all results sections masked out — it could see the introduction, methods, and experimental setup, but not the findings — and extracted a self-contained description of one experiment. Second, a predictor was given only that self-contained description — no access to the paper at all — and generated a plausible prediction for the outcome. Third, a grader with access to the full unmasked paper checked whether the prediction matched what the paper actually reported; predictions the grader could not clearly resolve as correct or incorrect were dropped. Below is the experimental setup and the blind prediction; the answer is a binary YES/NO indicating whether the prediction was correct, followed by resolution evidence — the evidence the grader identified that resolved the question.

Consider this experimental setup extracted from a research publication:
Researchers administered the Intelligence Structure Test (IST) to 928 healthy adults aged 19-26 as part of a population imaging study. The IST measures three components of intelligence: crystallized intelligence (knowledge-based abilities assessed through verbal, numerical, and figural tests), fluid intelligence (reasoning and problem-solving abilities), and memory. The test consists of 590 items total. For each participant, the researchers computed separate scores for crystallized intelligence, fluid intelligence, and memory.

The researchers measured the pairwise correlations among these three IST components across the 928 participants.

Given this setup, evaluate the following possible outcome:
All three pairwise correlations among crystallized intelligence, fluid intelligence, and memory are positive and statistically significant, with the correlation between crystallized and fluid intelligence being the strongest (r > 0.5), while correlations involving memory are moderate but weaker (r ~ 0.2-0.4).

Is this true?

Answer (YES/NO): NO